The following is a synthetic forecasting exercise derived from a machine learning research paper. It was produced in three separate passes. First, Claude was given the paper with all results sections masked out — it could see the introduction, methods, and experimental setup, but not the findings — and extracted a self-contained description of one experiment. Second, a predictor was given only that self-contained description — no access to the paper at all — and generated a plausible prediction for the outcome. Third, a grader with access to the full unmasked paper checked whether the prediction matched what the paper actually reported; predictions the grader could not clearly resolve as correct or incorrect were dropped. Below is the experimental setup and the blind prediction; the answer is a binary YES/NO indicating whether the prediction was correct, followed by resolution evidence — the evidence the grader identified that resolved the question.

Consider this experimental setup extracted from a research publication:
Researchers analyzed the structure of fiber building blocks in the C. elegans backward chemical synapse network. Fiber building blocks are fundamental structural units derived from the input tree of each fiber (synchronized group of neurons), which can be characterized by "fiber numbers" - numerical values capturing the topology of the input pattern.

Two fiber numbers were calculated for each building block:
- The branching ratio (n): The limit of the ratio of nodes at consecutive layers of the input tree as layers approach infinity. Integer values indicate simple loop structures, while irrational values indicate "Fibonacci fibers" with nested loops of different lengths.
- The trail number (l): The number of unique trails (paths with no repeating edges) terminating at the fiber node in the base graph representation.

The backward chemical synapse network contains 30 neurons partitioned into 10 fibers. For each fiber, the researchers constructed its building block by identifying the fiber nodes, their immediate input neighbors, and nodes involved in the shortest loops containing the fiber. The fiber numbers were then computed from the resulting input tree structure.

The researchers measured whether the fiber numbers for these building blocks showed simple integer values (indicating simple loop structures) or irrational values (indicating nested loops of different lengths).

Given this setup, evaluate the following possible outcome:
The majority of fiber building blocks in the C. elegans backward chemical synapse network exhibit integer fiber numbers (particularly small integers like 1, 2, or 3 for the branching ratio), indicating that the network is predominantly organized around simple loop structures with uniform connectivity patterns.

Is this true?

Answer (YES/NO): NO